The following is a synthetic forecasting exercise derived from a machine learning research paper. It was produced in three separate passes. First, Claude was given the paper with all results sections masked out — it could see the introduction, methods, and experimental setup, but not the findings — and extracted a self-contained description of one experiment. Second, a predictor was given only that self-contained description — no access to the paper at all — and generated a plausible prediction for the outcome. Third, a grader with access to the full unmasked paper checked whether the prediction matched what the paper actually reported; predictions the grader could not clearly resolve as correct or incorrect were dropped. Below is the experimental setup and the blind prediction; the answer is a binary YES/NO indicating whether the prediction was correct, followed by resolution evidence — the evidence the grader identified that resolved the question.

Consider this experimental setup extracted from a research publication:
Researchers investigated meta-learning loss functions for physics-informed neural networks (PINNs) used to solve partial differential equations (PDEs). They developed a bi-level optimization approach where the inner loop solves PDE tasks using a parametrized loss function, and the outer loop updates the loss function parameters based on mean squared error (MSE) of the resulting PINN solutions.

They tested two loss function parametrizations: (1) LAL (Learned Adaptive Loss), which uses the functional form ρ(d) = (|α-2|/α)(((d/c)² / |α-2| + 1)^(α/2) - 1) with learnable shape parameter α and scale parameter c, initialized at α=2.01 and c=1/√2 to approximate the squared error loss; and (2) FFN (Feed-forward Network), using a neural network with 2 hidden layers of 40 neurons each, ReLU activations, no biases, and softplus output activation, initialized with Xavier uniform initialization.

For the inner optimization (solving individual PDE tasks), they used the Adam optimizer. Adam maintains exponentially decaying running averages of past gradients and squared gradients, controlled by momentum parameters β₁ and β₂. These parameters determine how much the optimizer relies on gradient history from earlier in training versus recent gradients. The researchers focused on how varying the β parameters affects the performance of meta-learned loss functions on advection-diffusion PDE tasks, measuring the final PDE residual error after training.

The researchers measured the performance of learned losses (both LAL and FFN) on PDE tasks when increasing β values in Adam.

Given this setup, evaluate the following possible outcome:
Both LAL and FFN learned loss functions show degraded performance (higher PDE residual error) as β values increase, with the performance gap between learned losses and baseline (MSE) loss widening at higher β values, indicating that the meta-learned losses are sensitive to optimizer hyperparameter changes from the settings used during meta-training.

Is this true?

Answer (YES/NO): NO